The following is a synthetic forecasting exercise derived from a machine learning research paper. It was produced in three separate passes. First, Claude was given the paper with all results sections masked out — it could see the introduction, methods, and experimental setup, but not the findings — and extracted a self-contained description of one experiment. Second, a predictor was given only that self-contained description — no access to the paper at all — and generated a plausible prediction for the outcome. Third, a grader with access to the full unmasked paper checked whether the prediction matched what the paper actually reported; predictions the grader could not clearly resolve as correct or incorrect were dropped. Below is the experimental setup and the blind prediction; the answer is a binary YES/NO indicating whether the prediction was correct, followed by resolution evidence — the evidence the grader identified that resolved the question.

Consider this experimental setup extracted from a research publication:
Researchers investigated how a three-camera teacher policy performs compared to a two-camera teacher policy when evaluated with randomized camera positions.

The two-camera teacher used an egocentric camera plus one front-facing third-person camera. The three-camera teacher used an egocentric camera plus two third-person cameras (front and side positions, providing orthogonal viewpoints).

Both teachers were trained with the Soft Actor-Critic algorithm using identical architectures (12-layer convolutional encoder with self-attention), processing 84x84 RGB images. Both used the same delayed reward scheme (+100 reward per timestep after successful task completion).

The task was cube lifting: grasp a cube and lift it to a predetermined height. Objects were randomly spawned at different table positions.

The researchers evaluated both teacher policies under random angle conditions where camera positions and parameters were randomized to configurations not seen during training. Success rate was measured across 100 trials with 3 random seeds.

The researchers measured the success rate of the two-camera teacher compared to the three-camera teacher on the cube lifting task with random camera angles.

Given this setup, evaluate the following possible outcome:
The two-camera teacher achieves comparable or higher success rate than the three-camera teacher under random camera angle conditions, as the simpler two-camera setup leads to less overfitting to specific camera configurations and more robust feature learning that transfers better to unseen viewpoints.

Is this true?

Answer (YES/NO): NO